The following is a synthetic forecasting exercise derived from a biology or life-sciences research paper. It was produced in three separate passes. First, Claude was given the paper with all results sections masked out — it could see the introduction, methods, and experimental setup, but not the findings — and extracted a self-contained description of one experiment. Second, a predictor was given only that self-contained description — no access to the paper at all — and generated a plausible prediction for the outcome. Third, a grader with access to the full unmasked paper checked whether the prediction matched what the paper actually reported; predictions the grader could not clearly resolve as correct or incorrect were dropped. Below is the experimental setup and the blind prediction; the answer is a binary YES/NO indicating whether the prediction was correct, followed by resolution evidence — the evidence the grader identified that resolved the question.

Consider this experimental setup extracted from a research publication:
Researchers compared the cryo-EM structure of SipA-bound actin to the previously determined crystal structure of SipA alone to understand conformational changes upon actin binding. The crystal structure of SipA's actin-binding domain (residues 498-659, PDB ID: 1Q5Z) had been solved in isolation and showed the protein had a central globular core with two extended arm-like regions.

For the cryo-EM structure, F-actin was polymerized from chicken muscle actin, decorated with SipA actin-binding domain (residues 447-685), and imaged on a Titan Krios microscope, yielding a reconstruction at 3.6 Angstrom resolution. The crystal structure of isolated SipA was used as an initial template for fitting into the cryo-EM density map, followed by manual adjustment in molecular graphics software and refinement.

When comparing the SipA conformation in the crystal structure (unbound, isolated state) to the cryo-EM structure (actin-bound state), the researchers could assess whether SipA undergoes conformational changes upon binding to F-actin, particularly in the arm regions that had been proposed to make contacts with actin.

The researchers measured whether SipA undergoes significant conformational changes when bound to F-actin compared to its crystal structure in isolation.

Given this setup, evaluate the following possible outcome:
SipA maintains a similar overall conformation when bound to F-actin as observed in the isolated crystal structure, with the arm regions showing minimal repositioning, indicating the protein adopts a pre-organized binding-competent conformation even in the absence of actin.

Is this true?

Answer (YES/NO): NO